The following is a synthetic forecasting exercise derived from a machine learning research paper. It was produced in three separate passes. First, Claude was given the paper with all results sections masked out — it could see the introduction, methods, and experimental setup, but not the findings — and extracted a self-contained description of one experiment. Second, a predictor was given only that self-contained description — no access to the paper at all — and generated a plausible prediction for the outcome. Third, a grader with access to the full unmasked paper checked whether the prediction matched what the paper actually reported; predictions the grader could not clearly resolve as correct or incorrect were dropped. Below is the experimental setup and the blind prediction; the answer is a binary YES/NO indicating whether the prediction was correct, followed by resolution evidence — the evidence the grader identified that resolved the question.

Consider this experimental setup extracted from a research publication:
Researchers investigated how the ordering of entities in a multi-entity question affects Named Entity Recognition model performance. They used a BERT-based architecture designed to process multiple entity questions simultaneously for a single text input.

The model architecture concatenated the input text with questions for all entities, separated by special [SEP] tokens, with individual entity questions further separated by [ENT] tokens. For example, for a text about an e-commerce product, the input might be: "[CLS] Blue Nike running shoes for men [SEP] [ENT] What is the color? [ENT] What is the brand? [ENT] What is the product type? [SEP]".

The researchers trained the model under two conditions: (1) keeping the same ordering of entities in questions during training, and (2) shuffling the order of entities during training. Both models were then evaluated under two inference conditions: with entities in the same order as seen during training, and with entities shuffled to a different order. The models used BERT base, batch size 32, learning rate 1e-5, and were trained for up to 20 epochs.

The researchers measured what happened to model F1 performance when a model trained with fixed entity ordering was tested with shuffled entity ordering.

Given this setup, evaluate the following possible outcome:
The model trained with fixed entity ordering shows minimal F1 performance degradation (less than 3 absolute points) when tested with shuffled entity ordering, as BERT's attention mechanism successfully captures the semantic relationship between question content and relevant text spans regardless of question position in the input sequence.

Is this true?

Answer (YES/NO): NO